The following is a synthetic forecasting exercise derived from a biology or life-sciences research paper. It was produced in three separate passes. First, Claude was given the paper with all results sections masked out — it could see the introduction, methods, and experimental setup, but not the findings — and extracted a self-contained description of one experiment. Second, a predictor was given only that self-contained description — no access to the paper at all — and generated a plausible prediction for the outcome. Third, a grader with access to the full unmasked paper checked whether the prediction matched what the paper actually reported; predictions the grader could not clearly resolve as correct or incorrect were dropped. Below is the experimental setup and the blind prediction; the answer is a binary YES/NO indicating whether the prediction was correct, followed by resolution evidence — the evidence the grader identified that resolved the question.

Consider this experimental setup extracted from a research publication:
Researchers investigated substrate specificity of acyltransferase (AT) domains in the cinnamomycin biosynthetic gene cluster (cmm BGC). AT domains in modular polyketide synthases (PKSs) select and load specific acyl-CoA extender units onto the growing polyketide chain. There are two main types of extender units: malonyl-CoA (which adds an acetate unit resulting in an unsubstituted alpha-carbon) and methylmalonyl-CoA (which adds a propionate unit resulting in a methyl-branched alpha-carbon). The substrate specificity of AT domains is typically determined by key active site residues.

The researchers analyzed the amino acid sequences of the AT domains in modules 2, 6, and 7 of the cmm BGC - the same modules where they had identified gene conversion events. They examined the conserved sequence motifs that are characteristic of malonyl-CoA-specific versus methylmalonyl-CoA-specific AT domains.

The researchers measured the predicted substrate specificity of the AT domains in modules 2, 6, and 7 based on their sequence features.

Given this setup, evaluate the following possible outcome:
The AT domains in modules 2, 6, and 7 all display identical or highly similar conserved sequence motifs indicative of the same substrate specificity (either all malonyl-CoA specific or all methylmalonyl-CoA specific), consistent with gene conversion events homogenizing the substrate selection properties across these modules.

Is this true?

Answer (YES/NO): YES